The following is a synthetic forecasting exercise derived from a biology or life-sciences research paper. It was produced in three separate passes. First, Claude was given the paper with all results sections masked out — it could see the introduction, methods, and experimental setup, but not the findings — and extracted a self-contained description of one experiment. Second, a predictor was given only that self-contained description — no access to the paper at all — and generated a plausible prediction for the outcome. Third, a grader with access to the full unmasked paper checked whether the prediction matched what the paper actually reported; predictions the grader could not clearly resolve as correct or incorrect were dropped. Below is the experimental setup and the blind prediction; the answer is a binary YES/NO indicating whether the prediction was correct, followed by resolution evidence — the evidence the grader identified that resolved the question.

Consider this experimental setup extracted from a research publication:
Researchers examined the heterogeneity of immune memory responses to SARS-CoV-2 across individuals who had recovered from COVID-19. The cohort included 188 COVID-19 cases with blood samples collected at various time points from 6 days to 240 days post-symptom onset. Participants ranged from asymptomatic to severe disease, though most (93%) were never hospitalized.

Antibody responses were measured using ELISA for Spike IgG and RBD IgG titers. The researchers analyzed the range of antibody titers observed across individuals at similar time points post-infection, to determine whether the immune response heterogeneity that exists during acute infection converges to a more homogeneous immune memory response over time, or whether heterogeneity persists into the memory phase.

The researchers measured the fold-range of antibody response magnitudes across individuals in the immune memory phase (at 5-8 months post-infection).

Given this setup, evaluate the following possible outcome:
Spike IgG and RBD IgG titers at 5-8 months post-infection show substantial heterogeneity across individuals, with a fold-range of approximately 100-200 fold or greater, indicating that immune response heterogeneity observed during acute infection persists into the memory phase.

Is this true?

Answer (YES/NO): YES